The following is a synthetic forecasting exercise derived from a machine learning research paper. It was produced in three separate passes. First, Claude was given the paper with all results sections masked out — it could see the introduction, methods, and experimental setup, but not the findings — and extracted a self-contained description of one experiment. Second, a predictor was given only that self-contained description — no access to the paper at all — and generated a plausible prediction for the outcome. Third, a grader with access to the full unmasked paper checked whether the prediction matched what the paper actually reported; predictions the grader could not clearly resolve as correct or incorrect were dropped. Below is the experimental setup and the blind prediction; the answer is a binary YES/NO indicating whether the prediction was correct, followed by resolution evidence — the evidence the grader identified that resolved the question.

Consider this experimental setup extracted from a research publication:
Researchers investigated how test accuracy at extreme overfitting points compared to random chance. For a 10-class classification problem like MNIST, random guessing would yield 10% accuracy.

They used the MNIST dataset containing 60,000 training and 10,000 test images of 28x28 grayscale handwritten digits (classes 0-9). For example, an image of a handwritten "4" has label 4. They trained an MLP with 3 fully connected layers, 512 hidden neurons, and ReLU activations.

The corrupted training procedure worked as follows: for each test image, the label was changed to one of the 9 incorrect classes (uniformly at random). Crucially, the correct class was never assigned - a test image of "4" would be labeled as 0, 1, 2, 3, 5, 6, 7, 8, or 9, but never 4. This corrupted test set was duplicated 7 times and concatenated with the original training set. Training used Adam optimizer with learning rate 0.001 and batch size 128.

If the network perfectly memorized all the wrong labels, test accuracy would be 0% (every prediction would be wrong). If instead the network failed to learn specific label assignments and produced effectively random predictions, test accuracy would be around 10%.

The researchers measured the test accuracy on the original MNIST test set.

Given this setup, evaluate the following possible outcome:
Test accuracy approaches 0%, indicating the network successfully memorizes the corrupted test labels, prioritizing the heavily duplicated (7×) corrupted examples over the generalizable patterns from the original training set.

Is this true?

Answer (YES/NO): YES